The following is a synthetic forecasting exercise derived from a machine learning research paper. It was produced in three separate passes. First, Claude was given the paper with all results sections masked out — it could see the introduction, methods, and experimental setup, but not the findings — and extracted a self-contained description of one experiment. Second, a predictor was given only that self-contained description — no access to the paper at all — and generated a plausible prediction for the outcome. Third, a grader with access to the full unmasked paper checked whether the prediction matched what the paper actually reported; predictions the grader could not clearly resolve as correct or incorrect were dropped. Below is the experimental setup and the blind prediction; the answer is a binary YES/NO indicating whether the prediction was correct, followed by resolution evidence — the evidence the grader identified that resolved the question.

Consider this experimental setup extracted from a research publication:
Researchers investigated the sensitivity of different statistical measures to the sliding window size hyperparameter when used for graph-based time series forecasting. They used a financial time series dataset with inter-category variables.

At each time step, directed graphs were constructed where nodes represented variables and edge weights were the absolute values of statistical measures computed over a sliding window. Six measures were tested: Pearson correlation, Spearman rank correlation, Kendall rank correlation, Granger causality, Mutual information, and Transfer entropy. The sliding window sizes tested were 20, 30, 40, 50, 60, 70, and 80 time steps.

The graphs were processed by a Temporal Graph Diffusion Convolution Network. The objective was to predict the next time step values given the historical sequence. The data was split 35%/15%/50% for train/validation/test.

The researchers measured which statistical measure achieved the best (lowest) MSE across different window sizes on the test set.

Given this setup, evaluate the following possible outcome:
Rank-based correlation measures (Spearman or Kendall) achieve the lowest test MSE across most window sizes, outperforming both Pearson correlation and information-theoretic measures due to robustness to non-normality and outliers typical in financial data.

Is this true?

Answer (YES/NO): NO